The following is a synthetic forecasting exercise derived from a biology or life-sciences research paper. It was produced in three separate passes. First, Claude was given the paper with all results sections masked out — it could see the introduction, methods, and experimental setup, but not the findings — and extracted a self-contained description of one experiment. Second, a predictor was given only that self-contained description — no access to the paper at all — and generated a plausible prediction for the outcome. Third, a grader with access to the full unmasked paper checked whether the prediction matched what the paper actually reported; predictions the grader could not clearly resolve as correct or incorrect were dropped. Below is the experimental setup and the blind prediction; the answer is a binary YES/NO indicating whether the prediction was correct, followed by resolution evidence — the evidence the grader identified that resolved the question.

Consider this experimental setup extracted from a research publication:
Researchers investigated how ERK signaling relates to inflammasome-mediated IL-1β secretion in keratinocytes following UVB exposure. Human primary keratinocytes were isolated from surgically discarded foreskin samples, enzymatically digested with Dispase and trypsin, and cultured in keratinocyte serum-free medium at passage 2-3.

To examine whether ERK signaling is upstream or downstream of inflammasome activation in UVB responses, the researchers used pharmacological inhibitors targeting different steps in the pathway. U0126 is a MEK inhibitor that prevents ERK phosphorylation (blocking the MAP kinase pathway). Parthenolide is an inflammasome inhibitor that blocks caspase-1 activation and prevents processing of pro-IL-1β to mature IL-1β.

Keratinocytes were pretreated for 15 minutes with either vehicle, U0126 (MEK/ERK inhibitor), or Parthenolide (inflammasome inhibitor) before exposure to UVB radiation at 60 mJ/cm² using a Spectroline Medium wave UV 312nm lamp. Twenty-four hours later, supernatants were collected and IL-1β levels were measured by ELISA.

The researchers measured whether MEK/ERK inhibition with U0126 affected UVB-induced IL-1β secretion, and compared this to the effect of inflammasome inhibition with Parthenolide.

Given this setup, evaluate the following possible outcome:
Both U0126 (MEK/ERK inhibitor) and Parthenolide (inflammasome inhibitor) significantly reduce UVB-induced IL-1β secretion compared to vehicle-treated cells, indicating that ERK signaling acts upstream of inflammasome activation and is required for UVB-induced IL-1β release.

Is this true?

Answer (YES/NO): NO